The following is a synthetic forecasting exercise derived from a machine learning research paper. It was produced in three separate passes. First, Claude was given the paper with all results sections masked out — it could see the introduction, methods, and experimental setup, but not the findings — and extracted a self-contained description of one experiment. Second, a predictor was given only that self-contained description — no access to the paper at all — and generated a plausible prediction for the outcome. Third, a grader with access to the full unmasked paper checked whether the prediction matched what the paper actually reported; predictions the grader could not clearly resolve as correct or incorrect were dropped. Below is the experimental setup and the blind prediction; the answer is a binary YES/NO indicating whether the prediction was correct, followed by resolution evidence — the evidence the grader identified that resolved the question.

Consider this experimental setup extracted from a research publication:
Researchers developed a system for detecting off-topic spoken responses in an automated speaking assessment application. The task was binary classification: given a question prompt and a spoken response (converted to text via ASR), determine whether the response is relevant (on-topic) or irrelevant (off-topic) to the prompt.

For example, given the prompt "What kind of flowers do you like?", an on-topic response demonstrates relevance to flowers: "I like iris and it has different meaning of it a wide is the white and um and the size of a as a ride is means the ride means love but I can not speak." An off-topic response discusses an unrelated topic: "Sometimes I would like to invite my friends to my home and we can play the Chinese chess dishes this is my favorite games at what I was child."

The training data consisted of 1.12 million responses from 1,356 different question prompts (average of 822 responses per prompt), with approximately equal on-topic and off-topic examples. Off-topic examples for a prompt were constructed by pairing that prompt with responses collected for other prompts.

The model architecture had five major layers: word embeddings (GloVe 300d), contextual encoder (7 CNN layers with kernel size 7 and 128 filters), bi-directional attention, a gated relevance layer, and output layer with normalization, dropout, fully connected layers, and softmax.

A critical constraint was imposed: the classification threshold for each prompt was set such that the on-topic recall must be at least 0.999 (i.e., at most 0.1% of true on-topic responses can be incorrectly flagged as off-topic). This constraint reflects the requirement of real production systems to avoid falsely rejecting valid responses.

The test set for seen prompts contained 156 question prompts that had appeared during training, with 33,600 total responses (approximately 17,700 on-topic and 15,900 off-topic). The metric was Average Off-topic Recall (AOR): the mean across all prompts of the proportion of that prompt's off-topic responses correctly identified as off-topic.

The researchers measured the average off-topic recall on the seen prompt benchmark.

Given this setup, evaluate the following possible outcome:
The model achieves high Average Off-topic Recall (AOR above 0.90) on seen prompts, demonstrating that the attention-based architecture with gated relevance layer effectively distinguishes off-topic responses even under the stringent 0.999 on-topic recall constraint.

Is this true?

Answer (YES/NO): NO